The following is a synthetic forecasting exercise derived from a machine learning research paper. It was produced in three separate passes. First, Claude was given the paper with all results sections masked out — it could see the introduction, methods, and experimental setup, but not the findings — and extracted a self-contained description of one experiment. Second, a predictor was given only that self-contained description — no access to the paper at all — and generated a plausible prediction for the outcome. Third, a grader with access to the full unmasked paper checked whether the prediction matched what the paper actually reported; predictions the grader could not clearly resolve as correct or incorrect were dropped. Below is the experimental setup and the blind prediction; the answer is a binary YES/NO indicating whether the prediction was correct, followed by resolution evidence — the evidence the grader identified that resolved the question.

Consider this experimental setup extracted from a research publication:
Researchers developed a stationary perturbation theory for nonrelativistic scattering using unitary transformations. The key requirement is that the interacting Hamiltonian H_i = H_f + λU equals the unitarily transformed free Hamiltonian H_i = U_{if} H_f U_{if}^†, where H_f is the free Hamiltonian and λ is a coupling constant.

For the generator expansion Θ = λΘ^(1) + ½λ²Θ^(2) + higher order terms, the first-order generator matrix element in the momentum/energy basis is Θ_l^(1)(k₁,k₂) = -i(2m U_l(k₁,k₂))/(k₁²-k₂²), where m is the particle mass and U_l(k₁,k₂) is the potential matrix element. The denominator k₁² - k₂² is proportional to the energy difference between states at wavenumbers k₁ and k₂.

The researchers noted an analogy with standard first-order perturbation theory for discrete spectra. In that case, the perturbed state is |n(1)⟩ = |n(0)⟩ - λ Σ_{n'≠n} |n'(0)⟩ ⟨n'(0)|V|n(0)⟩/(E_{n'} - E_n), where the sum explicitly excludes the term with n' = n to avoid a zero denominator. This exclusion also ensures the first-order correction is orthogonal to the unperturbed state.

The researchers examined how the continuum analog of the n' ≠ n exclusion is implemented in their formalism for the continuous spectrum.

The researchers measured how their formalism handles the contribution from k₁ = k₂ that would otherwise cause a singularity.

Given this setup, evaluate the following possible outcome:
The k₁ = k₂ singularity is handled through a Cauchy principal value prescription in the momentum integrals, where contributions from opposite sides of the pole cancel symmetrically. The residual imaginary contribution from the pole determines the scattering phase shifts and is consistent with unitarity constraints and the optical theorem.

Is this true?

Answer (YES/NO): NO